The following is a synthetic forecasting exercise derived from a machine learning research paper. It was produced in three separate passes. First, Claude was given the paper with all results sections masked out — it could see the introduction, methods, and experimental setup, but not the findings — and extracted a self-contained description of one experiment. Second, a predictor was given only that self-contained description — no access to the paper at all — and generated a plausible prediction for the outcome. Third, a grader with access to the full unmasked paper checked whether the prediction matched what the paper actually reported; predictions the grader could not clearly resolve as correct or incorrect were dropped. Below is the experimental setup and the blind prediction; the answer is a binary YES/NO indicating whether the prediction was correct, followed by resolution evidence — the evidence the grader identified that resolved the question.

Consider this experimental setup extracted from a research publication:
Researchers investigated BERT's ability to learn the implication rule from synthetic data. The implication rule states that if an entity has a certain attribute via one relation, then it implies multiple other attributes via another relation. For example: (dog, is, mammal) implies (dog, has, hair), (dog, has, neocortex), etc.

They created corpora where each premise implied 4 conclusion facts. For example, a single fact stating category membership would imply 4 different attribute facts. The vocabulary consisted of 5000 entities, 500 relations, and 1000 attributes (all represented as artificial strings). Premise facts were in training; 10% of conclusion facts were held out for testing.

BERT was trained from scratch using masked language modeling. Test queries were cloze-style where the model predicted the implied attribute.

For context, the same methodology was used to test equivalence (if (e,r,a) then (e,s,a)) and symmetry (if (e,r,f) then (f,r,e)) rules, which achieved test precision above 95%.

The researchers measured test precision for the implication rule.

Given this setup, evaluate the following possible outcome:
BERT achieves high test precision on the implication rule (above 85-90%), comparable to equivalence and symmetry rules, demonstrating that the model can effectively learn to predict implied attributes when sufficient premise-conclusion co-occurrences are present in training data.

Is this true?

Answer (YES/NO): NO